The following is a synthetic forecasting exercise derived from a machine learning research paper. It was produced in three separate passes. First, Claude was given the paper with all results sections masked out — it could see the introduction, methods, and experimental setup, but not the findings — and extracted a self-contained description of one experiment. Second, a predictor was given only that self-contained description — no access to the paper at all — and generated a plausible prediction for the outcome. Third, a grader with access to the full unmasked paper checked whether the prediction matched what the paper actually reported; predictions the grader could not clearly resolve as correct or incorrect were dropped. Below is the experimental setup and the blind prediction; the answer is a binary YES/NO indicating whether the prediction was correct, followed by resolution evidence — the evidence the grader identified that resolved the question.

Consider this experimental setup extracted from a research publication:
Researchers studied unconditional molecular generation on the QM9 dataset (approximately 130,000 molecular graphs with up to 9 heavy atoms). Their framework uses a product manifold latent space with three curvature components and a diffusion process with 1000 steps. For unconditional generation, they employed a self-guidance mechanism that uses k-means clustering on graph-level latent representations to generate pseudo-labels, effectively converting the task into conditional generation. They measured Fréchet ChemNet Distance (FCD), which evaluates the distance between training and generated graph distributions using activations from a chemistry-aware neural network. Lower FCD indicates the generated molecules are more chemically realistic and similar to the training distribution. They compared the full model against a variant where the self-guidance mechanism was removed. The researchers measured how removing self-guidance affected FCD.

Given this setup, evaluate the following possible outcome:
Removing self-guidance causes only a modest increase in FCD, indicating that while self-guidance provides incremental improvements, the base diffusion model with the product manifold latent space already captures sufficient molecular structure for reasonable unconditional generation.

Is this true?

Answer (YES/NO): YES